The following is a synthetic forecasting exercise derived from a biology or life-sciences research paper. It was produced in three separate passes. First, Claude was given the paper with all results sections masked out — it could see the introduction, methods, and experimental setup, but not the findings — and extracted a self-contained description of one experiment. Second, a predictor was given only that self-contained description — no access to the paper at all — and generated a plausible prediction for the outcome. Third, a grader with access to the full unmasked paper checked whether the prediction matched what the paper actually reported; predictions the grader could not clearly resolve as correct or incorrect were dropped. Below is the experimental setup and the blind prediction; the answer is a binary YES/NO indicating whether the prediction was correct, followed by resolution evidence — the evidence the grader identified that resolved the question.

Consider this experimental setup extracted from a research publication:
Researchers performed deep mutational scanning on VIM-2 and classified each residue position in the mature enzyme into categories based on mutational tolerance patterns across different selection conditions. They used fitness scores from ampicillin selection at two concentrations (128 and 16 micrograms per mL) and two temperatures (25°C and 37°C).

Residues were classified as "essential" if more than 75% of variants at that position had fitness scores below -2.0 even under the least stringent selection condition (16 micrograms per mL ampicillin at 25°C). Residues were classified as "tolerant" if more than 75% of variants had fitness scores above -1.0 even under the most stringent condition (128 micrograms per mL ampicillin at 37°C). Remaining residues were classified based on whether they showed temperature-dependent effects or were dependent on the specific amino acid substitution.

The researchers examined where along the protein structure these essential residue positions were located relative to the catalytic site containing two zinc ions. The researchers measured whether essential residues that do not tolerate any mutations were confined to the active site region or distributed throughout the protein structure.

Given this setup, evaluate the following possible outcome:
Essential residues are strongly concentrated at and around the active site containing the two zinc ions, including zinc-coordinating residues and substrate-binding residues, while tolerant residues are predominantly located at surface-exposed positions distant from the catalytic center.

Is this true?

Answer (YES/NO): NO